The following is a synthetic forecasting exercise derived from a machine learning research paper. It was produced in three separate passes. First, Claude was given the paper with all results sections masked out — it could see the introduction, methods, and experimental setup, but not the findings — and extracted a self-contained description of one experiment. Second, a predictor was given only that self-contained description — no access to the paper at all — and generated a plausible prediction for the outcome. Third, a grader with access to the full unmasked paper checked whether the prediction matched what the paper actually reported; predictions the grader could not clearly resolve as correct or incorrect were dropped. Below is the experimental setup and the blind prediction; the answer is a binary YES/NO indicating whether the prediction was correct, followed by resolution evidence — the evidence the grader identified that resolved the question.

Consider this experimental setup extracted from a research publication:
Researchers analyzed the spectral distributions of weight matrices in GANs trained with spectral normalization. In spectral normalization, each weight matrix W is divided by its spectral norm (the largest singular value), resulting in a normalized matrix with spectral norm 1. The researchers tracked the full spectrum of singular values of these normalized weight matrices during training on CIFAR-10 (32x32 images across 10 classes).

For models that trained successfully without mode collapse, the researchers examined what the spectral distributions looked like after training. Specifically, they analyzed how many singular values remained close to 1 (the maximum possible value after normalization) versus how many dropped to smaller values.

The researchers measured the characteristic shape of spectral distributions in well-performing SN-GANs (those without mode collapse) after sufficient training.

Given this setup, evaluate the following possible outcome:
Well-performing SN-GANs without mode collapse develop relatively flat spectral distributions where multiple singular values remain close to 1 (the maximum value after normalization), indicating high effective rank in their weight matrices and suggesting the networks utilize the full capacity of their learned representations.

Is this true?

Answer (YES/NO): YES